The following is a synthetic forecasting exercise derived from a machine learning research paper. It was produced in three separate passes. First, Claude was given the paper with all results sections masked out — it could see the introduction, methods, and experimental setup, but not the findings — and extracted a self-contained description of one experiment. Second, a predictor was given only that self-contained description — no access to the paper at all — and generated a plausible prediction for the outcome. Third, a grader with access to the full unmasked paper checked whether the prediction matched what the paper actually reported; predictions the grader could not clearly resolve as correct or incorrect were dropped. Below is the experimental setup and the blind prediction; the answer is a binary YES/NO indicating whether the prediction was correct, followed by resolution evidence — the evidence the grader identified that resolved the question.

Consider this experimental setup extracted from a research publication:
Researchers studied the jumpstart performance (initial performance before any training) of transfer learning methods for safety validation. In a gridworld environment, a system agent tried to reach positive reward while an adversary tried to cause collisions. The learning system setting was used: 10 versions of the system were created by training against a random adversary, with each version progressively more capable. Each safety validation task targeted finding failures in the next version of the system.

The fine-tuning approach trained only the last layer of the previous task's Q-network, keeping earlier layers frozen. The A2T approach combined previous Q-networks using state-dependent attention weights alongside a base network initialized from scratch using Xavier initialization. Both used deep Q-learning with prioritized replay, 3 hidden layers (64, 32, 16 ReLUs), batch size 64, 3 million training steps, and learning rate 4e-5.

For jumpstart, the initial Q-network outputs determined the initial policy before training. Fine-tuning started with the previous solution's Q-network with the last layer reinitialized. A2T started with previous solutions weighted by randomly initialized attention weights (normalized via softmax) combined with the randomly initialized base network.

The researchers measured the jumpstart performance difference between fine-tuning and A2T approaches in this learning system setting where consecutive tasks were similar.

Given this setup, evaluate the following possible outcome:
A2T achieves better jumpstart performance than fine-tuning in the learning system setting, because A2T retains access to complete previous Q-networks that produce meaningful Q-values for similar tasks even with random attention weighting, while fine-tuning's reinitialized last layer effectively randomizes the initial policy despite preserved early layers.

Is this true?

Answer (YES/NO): YES